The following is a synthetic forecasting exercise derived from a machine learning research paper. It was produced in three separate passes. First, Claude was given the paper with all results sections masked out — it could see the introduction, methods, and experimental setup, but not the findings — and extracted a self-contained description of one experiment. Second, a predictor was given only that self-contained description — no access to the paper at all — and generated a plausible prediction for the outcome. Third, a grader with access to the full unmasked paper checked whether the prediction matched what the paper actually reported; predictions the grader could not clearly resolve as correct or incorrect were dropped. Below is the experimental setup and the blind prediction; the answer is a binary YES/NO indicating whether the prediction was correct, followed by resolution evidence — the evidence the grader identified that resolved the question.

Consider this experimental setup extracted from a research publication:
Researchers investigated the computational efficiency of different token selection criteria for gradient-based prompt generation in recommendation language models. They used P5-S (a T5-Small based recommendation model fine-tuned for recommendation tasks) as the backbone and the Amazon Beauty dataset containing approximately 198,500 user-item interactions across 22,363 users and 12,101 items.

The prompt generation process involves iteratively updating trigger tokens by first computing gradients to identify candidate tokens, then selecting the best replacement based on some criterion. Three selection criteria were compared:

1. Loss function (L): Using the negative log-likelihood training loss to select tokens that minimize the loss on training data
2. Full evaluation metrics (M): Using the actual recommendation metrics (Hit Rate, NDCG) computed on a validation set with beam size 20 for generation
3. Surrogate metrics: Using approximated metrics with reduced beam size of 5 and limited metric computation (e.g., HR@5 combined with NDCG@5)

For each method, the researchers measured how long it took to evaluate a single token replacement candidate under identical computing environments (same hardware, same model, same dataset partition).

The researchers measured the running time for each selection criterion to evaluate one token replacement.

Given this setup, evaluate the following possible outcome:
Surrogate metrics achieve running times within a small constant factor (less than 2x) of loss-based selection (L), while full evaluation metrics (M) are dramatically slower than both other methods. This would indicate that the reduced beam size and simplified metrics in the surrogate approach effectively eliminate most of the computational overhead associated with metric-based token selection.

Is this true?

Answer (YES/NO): NO